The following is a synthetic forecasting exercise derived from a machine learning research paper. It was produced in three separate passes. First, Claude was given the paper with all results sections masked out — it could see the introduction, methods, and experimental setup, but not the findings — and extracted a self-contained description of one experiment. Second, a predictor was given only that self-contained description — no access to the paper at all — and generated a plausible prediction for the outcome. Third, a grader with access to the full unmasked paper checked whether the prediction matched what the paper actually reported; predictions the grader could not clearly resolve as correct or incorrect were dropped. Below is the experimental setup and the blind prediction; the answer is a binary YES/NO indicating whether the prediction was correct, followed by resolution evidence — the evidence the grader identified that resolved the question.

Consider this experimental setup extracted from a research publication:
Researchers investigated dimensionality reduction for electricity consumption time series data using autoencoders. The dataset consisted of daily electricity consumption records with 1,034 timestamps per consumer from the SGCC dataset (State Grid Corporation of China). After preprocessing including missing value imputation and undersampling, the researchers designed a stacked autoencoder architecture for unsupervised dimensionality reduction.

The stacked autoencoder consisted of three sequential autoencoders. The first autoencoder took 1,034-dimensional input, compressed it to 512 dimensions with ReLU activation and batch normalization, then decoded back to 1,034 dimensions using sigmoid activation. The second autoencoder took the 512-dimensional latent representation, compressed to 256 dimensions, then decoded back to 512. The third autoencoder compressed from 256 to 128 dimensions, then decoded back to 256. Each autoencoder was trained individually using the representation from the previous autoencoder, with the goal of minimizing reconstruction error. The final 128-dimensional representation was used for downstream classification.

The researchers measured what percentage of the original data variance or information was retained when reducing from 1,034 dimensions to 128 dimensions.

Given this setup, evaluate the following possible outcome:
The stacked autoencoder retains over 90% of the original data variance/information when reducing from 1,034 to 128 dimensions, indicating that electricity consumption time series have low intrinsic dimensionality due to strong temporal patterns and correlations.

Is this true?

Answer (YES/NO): YES